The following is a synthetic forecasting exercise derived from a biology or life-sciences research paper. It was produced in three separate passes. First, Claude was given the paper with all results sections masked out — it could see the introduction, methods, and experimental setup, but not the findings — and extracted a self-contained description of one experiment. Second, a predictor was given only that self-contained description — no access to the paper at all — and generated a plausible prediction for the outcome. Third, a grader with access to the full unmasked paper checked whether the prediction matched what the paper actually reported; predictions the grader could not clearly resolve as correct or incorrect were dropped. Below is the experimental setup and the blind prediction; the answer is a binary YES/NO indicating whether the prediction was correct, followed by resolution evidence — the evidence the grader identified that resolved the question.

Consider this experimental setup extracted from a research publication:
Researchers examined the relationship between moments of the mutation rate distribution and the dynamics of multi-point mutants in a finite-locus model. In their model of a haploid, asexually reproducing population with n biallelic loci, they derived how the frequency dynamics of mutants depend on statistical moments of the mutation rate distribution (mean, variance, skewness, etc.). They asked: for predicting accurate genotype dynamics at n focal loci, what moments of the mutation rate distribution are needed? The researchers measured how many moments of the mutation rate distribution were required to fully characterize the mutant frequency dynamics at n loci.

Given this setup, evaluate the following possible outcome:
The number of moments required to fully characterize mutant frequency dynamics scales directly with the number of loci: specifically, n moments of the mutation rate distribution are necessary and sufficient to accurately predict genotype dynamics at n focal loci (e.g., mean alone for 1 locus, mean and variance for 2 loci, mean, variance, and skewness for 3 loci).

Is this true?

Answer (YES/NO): YES